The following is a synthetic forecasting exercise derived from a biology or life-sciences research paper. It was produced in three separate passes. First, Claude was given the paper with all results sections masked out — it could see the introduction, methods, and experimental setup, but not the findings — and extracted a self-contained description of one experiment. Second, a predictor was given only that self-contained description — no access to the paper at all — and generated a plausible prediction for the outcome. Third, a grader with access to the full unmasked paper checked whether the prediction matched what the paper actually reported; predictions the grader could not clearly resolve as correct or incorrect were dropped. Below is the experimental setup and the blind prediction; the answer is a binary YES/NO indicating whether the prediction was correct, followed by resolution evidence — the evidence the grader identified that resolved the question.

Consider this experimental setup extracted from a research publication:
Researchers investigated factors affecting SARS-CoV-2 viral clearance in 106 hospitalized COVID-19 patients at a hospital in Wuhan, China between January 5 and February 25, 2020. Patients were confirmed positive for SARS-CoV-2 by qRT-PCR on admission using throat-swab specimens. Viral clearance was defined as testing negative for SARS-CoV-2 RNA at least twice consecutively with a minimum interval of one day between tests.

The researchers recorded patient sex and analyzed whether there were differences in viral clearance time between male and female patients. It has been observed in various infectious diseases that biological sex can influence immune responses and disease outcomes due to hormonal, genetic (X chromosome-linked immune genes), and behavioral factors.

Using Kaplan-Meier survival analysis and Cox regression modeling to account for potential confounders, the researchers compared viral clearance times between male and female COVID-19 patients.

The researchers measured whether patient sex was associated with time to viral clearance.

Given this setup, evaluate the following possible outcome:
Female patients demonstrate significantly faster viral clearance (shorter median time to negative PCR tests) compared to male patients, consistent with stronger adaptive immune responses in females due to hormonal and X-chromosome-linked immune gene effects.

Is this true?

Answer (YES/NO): NO